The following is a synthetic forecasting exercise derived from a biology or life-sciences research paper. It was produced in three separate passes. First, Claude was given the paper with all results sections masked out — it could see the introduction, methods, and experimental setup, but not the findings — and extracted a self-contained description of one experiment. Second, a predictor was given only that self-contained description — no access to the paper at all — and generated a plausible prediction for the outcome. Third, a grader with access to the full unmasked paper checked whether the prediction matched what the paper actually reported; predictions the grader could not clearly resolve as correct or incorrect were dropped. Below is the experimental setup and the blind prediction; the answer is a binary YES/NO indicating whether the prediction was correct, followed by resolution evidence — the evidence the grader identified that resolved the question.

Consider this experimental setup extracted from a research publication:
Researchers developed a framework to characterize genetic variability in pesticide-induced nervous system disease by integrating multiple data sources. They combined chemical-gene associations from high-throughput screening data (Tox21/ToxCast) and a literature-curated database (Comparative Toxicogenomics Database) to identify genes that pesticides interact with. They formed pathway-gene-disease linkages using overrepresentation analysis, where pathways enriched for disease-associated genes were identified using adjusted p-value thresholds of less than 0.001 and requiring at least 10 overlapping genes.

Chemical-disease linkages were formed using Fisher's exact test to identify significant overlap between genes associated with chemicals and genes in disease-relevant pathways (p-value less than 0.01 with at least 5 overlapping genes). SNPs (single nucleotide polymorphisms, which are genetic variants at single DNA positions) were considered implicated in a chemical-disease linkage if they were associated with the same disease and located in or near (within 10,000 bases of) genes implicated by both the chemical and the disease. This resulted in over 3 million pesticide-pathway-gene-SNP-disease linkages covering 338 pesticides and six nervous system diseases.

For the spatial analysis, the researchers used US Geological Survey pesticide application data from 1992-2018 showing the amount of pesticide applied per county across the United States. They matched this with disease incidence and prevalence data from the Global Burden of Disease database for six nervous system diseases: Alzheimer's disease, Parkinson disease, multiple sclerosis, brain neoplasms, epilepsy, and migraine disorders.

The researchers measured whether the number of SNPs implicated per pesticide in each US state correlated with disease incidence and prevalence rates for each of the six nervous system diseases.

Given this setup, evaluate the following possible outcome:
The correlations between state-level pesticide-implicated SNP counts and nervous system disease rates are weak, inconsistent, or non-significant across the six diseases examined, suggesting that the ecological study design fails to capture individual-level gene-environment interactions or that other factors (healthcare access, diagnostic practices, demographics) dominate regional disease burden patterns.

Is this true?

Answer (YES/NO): NO